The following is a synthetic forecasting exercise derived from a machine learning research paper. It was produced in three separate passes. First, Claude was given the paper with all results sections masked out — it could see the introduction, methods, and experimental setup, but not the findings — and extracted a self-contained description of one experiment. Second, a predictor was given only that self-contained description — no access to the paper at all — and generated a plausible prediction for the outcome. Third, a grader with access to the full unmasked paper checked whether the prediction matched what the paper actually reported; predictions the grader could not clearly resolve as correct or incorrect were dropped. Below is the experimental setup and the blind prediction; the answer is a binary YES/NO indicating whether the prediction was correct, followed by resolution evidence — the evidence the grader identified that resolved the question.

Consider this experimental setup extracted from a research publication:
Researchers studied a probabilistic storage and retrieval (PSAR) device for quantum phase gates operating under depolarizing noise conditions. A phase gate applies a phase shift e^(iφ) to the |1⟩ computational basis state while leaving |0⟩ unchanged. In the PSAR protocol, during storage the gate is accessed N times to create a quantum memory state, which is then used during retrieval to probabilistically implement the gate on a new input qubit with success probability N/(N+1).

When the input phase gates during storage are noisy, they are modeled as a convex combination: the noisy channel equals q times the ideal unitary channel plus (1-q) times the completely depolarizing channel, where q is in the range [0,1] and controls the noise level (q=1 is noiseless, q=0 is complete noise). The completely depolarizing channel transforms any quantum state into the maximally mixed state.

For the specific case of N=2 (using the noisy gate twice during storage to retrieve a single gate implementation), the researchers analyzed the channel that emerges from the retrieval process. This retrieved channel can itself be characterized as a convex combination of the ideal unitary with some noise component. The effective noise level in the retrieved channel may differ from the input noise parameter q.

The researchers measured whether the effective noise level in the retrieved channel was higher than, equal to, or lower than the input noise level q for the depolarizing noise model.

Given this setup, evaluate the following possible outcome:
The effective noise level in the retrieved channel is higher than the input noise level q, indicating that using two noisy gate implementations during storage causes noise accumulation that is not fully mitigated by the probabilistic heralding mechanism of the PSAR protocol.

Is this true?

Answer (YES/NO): NO